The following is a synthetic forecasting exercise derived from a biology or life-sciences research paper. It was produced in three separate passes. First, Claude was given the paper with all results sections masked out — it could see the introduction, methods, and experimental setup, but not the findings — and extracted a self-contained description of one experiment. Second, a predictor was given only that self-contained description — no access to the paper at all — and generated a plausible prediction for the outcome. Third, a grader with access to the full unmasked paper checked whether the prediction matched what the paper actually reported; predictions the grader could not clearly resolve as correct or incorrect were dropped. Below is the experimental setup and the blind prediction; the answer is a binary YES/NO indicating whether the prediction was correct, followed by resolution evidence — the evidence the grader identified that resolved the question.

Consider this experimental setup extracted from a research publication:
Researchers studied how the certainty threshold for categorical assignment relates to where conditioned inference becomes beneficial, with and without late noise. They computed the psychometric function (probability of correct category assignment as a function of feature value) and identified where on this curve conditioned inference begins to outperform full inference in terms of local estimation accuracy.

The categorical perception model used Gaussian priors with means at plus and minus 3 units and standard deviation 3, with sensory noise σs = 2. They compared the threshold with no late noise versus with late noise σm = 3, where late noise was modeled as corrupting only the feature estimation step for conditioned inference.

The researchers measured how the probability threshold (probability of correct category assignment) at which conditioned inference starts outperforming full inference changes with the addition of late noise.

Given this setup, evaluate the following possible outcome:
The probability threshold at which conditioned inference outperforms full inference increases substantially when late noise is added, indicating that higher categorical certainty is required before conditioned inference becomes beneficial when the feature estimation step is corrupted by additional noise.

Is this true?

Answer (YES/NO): NO